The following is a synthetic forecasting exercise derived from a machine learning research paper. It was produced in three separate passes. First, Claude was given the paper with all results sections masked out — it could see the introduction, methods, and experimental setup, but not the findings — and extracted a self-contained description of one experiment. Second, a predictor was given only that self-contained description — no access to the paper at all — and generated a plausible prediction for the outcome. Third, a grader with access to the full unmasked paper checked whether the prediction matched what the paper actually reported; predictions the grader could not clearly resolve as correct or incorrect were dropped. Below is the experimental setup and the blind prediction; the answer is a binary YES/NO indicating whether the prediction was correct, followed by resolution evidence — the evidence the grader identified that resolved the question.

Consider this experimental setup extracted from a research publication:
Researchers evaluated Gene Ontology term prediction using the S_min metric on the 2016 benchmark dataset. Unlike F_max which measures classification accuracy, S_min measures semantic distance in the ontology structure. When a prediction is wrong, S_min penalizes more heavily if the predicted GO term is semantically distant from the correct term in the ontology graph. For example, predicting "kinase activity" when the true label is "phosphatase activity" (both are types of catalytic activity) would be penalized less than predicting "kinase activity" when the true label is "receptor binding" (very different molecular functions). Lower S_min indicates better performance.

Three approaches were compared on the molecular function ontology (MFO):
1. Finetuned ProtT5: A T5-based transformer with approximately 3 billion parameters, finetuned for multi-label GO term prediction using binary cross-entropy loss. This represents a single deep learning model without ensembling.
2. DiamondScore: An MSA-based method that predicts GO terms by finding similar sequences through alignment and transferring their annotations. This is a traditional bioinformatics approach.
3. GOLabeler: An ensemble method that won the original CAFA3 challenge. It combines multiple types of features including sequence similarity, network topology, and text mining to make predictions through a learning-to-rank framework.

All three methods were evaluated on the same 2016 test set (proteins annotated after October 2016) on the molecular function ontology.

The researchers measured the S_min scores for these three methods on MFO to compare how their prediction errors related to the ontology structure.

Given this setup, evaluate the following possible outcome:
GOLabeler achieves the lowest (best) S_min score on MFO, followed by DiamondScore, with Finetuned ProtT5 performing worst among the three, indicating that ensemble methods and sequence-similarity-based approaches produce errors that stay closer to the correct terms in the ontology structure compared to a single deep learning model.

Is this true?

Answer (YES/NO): YES